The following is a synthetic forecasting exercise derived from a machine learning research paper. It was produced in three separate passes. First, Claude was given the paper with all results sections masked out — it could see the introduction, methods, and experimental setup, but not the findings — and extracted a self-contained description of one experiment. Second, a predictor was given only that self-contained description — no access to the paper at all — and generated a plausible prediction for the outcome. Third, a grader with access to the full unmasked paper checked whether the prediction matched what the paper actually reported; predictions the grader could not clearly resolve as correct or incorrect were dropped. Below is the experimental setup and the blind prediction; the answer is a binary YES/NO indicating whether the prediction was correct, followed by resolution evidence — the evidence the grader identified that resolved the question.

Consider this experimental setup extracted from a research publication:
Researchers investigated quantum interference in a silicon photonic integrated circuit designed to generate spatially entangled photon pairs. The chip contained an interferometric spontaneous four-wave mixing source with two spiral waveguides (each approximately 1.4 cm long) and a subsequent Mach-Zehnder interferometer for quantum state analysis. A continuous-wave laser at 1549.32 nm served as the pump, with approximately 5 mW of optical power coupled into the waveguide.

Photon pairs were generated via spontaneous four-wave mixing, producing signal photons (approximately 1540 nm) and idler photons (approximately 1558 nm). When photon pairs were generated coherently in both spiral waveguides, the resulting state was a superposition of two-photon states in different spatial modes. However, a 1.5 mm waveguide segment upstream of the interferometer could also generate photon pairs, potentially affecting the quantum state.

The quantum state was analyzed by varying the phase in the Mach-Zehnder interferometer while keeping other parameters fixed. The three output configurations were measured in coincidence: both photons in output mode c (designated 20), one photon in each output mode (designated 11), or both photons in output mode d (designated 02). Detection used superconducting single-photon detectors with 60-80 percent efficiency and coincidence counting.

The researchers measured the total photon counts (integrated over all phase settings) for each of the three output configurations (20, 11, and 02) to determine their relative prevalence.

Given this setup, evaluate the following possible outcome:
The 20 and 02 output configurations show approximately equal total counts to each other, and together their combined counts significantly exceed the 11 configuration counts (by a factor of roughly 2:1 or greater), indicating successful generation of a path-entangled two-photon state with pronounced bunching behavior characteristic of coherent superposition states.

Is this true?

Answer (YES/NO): NO